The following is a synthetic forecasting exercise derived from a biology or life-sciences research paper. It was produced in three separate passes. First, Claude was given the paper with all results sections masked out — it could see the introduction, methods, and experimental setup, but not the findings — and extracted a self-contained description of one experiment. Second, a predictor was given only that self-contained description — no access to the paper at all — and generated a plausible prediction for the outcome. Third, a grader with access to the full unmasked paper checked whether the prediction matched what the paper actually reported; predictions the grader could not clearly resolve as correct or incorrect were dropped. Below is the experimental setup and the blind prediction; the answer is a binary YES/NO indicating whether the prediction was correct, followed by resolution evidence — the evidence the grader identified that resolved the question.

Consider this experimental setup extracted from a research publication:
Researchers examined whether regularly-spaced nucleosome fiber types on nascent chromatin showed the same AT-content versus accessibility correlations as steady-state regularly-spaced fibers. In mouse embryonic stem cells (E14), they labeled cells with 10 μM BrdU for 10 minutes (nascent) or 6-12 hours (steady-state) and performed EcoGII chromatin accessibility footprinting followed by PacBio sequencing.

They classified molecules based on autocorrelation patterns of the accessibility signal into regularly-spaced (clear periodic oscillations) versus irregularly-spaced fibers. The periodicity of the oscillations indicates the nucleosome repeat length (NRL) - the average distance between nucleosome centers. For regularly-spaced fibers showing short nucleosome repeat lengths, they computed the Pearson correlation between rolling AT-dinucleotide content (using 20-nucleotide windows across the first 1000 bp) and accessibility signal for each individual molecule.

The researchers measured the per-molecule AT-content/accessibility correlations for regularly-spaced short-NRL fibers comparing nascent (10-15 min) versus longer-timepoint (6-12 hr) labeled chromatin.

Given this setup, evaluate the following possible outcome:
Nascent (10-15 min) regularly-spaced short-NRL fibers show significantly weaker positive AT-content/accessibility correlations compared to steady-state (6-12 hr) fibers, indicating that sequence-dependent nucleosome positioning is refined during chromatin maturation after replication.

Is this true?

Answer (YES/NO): NO